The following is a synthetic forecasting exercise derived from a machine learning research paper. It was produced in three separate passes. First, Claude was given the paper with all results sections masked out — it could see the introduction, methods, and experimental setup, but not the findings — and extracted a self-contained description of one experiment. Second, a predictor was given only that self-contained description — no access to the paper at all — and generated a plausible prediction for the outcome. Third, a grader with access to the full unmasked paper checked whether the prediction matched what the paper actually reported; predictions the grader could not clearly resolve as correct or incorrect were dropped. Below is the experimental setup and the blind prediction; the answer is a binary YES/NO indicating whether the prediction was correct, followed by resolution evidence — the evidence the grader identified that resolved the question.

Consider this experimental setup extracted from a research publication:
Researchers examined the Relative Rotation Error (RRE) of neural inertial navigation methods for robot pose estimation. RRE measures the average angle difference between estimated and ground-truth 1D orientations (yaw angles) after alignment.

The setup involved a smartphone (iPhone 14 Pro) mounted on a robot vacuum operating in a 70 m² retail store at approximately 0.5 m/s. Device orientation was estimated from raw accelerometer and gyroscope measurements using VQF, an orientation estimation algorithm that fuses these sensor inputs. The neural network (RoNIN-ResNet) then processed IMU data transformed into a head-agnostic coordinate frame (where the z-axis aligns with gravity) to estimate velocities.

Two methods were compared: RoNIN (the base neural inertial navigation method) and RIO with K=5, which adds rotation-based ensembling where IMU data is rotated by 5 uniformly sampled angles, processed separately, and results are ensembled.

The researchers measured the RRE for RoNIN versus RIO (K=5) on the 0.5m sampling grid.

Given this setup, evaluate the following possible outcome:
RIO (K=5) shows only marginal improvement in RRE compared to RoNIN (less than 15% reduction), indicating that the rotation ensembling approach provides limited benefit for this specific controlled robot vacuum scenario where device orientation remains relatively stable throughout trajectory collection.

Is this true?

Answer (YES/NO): NO